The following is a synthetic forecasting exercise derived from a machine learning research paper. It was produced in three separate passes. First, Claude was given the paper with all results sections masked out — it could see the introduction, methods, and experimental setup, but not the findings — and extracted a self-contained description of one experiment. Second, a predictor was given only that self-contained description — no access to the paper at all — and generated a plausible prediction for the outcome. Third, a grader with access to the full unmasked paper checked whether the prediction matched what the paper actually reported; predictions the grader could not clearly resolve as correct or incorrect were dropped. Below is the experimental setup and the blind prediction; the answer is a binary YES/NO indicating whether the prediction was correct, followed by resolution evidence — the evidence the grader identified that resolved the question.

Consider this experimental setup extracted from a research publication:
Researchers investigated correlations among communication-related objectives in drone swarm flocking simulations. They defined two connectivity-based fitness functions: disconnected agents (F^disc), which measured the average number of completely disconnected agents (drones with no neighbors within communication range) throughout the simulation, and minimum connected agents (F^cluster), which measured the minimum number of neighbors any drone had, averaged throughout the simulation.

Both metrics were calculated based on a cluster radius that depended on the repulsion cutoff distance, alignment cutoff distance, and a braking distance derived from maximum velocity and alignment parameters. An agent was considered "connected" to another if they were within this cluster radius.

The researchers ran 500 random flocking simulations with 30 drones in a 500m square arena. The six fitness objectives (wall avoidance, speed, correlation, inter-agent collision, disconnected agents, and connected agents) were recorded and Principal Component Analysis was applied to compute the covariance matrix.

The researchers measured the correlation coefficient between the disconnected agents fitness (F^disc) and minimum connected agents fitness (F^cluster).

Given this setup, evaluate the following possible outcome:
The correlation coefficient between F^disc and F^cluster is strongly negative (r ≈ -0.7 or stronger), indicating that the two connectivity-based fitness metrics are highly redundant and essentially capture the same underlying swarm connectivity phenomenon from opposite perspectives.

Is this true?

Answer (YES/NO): NO